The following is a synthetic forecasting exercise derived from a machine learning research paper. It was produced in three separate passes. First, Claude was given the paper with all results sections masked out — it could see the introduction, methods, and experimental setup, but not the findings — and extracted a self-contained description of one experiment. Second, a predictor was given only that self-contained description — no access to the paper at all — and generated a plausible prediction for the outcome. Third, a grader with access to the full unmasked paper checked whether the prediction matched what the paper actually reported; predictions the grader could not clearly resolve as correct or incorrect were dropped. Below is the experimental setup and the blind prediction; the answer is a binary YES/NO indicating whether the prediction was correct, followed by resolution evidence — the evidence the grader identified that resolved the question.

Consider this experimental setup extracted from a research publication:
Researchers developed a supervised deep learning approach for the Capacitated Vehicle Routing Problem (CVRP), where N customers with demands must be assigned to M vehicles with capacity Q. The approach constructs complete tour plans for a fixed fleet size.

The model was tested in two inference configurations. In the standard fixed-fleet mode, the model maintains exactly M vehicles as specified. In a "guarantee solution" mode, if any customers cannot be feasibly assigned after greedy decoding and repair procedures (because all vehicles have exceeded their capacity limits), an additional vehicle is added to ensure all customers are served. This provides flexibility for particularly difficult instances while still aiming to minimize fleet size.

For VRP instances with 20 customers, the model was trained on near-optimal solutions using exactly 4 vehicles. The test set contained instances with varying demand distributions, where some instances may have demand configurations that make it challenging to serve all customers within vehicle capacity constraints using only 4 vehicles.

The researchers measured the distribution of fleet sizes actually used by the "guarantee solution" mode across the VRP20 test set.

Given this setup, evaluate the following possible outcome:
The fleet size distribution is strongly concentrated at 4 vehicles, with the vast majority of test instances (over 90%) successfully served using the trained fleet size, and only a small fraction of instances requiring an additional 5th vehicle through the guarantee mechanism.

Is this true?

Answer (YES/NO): YES